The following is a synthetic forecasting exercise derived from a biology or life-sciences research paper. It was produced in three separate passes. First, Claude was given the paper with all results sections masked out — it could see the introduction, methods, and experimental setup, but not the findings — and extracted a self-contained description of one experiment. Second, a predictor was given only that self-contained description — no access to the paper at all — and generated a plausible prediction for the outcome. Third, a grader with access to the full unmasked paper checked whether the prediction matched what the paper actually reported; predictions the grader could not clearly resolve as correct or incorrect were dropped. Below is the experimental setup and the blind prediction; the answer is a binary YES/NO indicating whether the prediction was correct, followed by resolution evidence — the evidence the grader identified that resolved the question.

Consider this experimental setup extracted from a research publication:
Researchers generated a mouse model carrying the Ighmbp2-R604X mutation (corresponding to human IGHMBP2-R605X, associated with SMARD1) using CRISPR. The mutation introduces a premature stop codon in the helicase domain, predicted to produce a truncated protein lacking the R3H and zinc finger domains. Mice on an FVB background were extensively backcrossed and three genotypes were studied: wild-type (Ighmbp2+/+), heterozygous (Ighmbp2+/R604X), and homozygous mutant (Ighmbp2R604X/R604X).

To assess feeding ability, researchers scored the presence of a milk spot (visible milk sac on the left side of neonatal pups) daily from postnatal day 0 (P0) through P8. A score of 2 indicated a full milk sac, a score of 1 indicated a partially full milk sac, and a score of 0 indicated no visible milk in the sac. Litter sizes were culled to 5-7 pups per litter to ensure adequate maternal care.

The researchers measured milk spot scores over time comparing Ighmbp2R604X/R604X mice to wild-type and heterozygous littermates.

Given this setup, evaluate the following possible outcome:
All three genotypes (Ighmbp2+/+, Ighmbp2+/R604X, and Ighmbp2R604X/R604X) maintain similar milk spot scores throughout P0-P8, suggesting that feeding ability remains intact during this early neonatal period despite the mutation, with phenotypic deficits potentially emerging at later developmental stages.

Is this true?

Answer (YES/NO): NO